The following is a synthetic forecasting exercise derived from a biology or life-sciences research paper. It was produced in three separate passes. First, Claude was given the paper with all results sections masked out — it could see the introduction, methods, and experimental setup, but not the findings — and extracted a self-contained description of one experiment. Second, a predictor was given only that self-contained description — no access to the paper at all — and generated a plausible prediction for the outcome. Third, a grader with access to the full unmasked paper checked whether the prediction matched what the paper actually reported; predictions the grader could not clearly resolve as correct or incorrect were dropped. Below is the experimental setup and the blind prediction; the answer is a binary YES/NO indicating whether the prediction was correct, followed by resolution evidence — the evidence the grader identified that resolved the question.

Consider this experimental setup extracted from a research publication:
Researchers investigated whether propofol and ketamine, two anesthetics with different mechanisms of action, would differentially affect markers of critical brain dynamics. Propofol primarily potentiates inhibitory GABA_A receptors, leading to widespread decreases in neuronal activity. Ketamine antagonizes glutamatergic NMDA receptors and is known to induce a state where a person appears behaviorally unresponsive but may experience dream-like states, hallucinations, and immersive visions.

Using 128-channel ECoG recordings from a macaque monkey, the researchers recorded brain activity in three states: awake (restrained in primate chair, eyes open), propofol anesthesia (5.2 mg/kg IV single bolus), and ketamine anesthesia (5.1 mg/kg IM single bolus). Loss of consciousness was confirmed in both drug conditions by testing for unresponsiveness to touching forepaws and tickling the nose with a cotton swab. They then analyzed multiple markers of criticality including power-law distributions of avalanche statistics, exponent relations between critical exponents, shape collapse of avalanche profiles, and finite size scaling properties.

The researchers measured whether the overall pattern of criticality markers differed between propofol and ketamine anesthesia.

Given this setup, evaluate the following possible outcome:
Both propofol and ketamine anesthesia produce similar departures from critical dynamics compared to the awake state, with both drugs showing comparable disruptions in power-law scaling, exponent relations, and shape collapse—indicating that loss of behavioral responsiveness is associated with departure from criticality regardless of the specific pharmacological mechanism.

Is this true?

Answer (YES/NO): NO